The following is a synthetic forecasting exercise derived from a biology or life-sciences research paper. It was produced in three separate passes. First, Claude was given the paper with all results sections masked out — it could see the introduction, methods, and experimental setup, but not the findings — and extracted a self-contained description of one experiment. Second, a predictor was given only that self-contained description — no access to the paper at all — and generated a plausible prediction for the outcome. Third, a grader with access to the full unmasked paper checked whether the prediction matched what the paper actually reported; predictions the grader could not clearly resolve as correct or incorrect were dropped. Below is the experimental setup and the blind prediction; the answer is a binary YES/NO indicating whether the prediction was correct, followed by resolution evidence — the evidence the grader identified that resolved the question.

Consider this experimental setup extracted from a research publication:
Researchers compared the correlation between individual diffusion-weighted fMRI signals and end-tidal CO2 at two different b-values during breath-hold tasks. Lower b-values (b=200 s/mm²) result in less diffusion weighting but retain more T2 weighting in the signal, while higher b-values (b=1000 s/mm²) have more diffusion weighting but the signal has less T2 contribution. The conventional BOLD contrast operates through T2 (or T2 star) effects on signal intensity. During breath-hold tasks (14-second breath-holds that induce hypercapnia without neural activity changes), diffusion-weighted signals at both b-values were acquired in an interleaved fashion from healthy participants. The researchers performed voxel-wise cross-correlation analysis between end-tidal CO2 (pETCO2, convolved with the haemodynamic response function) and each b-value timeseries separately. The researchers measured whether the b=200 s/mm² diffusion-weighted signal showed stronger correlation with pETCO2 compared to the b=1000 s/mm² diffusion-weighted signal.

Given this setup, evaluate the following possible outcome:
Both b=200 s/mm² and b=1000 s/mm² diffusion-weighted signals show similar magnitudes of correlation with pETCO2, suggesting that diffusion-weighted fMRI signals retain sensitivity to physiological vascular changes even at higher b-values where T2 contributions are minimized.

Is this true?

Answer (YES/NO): NO